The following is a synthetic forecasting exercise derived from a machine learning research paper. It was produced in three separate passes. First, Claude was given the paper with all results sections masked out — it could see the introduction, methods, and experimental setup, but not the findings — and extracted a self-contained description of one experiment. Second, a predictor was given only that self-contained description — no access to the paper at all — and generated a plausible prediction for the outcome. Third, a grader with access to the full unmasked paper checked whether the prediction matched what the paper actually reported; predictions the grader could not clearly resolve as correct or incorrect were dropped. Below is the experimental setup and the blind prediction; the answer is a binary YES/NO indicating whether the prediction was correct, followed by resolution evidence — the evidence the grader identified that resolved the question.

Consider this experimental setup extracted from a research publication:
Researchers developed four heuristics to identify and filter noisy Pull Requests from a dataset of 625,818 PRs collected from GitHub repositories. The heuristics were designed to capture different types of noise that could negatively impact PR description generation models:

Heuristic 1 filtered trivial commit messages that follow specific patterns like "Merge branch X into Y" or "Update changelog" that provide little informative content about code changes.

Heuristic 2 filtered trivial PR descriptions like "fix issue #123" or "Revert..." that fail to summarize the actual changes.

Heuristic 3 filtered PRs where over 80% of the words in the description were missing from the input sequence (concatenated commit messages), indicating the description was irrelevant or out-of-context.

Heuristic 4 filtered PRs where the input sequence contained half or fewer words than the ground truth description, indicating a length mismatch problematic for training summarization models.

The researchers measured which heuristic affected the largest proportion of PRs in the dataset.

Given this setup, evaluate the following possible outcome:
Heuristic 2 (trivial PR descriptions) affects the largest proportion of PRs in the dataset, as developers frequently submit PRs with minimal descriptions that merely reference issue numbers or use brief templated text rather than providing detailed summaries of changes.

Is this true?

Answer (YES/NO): NO